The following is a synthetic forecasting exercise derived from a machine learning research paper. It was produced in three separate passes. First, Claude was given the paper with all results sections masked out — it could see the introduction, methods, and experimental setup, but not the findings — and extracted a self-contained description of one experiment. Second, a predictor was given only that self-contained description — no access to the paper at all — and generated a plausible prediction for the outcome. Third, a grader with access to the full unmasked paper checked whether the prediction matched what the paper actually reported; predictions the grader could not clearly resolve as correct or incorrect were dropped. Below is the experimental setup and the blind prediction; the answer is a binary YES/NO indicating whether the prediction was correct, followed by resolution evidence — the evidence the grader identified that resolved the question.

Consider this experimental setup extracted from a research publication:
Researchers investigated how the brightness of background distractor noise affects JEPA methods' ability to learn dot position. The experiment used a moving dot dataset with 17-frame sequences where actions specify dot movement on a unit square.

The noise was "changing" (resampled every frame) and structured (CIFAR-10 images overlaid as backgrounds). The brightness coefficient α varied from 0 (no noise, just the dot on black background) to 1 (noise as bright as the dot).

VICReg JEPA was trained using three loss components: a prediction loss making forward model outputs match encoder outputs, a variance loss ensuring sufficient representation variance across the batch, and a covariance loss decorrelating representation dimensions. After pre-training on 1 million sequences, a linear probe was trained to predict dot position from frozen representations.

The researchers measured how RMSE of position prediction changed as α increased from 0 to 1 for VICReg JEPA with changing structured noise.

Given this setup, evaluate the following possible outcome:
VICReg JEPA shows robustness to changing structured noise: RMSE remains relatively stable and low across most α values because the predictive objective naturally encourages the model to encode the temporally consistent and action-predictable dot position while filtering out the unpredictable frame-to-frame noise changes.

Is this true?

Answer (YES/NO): YES